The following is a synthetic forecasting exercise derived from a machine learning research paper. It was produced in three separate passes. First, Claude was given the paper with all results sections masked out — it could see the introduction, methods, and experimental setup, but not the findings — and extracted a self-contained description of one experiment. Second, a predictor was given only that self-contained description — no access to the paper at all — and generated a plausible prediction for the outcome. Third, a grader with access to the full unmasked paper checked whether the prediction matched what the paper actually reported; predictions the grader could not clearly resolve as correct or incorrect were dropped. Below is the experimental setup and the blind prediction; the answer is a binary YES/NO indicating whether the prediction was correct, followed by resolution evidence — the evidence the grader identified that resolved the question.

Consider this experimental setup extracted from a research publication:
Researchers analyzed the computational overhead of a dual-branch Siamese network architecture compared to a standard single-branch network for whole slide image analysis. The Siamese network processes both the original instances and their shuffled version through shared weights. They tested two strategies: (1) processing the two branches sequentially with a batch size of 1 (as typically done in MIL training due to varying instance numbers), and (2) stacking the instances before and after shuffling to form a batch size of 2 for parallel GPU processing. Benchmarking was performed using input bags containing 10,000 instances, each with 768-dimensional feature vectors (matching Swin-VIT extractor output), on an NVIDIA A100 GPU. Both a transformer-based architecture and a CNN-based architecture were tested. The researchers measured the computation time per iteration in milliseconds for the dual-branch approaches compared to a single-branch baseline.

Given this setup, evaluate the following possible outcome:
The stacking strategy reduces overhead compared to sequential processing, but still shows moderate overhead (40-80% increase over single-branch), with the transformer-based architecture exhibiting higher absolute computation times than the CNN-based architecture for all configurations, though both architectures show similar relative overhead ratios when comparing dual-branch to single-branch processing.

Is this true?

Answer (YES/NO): NO